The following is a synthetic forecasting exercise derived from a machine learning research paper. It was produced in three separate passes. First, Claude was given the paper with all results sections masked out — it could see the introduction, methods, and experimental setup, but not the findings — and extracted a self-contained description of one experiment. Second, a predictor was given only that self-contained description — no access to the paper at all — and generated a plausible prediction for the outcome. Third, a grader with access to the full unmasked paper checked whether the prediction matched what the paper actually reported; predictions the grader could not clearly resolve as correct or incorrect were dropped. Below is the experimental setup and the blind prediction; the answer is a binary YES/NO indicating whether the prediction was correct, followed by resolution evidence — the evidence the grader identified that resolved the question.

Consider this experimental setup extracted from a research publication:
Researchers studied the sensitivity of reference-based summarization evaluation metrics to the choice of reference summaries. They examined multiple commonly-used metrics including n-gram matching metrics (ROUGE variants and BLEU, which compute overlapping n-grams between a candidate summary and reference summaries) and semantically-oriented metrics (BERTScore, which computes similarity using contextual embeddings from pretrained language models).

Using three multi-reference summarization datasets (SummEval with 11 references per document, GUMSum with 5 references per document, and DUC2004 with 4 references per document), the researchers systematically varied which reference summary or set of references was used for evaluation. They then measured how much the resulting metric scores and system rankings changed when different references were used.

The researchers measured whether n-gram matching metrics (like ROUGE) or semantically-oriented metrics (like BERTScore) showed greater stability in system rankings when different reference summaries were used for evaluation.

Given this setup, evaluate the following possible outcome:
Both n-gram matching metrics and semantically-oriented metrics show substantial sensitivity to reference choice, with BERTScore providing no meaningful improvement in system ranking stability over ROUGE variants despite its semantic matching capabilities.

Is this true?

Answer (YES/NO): NO